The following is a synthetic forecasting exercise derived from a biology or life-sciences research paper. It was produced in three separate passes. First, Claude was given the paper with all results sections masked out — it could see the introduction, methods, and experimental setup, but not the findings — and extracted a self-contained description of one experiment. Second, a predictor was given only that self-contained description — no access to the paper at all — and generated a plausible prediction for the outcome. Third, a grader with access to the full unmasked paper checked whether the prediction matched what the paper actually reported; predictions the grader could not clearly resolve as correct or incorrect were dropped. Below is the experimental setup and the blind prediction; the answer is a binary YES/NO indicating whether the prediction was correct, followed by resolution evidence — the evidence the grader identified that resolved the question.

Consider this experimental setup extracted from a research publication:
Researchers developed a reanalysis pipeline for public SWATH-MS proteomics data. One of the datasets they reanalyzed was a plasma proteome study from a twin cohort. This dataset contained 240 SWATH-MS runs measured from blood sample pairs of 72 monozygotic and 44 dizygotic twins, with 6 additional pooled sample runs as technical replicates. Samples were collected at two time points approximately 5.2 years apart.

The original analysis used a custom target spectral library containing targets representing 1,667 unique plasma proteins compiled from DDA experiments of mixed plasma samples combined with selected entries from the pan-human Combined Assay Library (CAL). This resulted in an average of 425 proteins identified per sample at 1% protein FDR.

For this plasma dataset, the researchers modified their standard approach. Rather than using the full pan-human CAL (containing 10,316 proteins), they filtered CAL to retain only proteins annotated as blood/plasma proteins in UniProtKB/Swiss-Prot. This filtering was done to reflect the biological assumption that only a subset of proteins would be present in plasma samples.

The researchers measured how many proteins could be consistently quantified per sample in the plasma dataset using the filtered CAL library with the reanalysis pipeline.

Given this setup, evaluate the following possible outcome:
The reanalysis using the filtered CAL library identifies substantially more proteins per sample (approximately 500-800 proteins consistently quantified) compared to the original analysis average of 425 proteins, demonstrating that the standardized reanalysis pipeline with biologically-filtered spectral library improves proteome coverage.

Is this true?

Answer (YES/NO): NO